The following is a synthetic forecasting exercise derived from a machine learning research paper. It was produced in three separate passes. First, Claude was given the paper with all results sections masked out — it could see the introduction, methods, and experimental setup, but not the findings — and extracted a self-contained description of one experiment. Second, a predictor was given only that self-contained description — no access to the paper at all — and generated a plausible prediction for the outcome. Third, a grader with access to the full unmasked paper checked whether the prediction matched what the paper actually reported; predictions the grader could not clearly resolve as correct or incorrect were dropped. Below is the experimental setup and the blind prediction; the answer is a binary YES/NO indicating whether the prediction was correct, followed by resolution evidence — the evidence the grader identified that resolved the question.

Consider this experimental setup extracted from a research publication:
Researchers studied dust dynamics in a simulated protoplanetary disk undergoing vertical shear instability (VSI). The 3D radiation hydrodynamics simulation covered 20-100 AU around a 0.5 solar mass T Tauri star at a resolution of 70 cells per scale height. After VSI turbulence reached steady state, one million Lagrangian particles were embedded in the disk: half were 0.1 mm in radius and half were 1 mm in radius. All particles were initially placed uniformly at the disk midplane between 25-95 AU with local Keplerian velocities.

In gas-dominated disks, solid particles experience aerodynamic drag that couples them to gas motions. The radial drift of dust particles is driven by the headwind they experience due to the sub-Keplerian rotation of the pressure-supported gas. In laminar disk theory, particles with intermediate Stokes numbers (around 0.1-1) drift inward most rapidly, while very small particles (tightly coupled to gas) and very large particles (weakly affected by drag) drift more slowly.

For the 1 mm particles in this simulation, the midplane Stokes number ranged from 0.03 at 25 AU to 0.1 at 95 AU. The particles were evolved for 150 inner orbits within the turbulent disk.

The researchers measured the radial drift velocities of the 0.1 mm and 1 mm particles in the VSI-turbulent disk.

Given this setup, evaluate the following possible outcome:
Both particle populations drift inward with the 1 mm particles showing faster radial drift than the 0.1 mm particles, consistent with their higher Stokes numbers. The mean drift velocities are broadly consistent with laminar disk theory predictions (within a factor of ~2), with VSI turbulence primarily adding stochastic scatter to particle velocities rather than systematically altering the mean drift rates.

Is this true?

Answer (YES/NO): YES